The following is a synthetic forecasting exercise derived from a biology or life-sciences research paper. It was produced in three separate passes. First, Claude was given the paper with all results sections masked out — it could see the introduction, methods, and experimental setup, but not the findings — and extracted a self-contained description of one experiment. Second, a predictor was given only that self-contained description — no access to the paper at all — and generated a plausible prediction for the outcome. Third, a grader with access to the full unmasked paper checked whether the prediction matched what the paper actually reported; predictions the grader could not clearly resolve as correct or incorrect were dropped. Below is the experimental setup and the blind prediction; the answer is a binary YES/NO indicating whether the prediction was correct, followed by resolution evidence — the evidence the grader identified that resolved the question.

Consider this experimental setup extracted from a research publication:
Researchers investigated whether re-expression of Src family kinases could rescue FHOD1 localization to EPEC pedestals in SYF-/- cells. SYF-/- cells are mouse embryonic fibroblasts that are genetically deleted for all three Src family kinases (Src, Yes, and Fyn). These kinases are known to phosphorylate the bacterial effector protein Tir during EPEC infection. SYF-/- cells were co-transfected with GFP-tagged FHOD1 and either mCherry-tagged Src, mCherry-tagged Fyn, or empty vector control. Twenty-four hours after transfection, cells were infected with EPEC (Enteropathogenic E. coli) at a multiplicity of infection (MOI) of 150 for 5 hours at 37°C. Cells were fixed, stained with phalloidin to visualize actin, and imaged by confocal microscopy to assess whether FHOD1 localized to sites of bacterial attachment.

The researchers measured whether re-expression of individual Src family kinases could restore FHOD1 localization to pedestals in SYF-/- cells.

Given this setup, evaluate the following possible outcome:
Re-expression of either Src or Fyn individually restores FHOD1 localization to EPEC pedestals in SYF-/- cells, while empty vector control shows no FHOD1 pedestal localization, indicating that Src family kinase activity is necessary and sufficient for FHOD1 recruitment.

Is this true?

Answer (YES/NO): NO